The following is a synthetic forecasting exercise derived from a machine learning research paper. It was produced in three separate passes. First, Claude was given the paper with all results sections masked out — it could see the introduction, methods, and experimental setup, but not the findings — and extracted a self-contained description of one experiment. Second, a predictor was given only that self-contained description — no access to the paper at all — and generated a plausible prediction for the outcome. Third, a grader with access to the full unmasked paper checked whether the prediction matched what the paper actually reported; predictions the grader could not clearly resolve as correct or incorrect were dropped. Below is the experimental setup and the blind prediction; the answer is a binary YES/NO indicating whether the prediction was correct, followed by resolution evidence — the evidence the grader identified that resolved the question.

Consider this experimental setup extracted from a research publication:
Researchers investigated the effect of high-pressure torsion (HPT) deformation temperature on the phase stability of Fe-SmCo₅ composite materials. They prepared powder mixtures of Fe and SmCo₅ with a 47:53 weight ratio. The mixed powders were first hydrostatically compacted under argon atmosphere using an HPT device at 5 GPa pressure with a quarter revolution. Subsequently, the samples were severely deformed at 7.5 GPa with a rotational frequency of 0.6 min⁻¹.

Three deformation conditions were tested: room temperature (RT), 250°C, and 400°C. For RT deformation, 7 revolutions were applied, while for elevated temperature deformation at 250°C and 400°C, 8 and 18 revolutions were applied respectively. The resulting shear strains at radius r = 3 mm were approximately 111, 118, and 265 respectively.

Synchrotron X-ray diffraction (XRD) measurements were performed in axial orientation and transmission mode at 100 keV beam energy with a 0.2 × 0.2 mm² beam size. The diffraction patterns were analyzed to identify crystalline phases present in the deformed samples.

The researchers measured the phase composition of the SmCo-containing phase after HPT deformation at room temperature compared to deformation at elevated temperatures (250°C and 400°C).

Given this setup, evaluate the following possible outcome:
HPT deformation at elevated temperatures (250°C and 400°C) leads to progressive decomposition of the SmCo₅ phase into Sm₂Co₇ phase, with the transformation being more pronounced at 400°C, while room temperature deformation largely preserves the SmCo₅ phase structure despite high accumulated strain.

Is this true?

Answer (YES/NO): NO